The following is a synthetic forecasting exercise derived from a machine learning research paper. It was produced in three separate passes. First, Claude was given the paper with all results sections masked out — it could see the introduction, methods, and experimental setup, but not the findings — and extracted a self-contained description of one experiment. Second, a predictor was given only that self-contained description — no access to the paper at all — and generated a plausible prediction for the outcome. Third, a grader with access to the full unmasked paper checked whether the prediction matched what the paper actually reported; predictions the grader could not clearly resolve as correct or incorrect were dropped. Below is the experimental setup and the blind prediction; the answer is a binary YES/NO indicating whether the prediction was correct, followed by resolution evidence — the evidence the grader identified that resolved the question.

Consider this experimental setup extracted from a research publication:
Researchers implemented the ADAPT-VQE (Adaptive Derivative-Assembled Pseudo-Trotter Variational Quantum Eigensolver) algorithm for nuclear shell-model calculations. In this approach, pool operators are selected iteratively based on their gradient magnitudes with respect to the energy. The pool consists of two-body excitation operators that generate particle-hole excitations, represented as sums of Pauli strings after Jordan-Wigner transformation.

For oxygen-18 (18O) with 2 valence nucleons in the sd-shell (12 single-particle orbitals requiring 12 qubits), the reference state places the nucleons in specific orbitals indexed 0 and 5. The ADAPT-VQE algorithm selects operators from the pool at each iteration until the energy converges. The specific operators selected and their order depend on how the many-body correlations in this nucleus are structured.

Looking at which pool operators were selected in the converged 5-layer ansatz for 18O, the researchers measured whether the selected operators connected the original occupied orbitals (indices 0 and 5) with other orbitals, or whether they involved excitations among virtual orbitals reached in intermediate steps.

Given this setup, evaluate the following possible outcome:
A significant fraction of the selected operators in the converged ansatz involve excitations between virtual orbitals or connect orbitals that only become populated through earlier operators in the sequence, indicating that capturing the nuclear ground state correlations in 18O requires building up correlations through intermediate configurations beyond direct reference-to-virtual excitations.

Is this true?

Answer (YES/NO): NO